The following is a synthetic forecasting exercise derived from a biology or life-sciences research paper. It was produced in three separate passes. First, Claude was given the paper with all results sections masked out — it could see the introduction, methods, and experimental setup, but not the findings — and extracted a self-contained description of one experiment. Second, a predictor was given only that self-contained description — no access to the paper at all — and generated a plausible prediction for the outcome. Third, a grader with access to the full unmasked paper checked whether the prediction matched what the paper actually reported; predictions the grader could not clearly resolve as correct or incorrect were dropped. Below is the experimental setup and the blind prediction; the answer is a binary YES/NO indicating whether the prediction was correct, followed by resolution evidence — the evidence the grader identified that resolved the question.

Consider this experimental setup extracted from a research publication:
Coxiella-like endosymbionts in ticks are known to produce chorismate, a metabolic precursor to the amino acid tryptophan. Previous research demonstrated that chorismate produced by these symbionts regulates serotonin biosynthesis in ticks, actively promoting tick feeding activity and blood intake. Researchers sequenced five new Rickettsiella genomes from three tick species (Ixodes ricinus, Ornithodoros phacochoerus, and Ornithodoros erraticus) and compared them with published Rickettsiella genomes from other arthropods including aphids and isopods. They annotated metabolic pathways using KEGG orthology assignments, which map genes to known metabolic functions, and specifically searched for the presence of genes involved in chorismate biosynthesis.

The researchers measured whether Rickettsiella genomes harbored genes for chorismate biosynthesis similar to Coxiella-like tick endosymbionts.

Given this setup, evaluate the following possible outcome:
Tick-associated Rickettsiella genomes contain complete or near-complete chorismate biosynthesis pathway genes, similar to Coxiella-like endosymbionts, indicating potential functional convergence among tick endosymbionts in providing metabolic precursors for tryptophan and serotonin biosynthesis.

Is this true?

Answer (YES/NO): NO